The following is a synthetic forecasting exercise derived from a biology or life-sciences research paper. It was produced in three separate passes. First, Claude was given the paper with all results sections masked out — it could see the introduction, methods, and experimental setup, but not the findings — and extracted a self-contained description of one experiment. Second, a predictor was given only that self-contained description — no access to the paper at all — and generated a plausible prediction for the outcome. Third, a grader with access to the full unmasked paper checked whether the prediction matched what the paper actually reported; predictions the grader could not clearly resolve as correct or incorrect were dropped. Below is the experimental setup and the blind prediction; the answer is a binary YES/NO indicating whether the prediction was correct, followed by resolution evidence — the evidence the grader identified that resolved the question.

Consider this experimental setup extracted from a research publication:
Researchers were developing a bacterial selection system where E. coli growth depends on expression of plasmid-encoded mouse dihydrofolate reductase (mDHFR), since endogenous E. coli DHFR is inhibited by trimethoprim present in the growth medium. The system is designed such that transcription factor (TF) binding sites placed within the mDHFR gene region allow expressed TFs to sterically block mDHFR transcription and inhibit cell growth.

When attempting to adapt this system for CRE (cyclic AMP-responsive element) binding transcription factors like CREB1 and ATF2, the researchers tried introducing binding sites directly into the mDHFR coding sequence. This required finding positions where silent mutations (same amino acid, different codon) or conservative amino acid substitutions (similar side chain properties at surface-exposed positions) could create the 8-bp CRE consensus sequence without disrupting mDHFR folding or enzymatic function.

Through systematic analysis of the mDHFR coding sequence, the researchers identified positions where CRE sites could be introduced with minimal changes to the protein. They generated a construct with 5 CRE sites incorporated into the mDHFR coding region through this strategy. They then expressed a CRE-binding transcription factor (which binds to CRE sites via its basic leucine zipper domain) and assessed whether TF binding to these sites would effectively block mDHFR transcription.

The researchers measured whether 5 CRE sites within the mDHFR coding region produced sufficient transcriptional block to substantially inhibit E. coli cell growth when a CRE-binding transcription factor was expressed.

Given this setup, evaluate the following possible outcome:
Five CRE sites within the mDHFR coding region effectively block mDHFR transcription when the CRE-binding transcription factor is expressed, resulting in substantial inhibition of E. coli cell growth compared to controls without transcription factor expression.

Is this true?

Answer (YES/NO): NO